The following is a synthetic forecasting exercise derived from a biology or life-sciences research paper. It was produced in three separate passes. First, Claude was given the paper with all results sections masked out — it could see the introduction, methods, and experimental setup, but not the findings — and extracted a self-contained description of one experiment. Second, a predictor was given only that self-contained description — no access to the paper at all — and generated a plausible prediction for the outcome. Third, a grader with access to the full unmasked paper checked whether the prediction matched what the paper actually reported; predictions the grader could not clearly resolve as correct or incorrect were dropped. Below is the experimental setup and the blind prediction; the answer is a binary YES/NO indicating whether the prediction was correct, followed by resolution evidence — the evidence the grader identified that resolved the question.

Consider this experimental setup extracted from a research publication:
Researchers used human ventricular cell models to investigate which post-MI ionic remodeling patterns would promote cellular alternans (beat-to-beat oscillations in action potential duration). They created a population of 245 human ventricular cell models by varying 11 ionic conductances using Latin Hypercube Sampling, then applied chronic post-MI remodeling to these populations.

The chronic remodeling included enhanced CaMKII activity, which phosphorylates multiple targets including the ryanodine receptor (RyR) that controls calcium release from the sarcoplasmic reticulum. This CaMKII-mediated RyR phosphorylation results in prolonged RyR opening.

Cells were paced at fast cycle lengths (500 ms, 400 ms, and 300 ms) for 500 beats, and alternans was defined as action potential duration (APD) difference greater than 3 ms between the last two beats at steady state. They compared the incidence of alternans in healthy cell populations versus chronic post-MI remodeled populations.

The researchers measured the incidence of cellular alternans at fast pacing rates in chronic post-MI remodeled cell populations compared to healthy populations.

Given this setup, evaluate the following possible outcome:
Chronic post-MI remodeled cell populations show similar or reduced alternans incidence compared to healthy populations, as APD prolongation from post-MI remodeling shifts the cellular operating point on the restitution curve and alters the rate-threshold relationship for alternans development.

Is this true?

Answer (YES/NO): NO